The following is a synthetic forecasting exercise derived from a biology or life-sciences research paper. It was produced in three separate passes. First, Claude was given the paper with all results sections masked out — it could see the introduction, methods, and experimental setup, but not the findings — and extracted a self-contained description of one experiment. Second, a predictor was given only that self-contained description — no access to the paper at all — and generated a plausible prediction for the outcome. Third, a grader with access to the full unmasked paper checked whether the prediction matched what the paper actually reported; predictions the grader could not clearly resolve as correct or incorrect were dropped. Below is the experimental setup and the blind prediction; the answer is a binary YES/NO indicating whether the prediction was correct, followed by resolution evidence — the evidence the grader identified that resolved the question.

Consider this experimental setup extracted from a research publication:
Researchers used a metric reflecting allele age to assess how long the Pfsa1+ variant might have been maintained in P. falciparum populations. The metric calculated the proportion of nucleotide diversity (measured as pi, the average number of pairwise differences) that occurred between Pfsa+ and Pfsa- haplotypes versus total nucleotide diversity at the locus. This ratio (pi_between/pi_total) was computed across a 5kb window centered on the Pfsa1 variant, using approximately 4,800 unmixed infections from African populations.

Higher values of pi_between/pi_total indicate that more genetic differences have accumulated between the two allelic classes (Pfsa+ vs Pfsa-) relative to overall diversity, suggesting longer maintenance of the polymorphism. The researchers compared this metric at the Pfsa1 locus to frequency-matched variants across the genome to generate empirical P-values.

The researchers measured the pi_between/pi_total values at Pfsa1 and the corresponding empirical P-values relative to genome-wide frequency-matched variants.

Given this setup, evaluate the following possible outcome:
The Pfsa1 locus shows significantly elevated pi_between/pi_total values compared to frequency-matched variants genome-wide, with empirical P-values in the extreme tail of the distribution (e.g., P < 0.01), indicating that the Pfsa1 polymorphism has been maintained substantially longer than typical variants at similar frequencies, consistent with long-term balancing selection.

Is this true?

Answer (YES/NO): YES